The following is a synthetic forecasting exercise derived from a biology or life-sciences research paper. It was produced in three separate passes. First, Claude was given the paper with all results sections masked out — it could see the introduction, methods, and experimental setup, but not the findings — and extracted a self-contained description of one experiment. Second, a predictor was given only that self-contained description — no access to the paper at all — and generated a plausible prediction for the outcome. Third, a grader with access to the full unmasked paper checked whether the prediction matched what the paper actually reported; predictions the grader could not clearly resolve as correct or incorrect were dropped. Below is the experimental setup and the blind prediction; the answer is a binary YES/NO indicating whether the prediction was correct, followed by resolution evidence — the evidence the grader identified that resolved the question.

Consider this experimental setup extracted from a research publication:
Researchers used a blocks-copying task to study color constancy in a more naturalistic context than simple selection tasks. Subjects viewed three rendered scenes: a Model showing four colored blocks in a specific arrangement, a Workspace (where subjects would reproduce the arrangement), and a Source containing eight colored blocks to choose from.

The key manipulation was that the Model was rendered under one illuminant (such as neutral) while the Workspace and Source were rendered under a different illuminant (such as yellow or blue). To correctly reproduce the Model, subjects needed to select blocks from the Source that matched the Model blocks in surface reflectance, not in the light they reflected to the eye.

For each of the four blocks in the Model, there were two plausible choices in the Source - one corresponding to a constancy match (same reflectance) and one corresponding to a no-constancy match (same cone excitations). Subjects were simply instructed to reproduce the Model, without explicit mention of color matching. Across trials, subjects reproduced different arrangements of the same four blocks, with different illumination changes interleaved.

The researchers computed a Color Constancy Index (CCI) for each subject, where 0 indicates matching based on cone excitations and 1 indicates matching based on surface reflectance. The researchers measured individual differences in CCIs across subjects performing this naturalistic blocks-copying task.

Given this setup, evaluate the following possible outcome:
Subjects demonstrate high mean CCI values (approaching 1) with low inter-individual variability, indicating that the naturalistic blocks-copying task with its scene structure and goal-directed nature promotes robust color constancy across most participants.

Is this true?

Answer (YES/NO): NO